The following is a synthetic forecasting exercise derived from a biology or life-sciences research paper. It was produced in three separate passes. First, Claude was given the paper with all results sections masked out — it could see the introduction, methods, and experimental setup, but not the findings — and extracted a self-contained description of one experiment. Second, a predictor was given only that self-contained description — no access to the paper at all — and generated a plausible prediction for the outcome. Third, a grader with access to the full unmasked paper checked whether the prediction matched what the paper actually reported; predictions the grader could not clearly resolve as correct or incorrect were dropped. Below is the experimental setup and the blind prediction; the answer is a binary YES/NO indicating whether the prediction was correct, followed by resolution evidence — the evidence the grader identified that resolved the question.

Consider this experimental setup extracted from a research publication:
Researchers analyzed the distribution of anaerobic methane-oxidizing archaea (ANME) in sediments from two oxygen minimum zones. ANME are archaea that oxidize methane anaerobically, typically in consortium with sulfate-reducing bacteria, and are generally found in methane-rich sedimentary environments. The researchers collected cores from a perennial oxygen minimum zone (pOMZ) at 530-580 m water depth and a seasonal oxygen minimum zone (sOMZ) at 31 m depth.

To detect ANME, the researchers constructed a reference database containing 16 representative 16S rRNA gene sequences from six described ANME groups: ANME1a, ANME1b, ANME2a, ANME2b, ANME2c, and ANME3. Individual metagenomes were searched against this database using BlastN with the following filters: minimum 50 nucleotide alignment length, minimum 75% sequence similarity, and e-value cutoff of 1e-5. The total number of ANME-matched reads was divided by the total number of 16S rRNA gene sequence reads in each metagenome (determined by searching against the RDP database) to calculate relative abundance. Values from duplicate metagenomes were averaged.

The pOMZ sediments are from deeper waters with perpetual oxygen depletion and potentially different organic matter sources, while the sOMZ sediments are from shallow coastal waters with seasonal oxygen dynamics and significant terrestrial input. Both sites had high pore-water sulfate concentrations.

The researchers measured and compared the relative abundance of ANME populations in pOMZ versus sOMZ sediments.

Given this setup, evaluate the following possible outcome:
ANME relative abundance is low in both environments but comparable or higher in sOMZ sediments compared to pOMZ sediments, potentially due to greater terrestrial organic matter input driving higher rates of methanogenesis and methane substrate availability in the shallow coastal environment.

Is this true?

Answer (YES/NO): NO